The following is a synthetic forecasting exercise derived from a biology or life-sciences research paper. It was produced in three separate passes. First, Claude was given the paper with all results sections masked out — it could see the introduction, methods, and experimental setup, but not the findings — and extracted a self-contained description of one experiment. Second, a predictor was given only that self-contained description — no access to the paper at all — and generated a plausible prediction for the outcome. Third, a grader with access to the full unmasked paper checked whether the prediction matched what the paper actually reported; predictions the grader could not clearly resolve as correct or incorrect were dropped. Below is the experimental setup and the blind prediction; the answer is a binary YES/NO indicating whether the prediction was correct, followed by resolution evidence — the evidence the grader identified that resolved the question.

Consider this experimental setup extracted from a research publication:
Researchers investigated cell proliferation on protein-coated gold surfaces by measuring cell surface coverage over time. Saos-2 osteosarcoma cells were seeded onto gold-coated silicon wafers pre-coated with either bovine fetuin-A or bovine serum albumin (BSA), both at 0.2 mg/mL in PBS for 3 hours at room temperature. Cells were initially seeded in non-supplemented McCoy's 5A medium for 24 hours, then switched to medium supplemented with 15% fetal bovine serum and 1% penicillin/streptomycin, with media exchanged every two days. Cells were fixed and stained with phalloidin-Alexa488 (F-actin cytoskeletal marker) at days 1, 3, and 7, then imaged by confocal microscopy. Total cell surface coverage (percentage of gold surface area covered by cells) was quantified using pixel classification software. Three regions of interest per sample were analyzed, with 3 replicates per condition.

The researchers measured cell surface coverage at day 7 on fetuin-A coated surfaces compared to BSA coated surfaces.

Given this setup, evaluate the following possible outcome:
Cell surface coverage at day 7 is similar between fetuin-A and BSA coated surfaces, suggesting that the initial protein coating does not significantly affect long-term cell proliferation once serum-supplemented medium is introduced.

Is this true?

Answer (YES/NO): YES